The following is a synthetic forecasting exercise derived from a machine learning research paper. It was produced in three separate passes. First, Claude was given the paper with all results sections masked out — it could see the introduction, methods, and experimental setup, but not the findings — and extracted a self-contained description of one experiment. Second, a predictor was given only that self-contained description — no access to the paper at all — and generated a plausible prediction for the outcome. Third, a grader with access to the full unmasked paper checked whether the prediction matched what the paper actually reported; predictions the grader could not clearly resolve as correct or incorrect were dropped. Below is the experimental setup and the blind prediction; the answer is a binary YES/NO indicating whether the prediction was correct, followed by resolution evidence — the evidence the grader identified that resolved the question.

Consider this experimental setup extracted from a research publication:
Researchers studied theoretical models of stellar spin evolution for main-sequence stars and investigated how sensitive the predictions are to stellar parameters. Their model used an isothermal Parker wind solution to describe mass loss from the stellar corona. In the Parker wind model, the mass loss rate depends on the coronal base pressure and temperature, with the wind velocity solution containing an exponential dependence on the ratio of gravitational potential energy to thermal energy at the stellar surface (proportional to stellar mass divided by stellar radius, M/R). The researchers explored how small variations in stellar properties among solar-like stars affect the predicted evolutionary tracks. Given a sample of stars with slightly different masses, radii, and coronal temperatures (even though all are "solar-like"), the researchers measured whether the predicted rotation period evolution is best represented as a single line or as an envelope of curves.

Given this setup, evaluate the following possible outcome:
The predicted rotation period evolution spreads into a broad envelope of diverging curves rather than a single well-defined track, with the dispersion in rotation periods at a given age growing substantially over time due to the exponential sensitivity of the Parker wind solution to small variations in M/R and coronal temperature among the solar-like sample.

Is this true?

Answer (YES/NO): YES